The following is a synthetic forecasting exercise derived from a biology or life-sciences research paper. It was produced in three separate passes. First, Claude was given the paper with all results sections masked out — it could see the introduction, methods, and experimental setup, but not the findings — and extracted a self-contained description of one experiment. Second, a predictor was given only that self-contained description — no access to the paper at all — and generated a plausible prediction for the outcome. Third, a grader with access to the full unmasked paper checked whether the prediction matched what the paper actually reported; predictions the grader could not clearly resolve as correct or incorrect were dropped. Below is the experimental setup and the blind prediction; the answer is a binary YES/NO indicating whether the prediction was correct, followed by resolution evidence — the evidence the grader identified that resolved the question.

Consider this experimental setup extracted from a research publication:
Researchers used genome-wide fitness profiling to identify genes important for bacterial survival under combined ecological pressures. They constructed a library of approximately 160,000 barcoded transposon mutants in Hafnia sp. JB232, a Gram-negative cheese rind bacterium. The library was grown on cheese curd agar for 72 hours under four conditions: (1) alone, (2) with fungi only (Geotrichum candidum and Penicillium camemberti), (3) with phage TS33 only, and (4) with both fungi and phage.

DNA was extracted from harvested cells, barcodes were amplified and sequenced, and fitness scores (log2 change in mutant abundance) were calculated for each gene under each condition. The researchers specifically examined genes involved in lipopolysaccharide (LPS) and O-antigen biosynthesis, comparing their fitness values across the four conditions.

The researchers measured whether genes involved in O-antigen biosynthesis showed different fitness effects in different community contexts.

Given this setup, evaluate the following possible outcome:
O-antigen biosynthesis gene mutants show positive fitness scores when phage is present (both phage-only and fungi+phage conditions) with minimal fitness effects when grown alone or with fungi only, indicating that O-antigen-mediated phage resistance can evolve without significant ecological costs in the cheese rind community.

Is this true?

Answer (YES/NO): NO